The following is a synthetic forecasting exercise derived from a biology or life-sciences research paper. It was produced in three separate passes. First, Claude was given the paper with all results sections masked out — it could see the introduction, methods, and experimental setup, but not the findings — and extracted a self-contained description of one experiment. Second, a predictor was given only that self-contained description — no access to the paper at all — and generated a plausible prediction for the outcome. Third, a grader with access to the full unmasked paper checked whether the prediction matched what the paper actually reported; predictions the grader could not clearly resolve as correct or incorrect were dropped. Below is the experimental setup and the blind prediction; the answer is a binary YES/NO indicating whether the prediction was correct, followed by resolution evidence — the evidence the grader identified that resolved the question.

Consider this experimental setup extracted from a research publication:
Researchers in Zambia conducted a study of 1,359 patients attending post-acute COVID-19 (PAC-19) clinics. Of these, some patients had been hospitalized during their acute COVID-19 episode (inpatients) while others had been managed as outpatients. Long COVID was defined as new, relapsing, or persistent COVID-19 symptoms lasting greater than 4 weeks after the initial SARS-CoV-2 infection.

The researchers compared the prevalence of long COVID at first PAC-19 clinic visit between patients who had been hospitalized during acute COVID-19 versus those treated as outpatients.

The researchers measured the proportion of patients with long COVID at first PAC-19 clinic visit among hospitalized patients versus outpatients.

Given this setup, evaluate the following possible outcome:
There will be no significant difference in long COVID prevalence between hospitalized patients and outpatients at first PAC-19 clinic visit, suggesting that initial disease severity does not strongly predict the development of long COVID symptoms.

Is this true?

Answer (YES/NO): YES